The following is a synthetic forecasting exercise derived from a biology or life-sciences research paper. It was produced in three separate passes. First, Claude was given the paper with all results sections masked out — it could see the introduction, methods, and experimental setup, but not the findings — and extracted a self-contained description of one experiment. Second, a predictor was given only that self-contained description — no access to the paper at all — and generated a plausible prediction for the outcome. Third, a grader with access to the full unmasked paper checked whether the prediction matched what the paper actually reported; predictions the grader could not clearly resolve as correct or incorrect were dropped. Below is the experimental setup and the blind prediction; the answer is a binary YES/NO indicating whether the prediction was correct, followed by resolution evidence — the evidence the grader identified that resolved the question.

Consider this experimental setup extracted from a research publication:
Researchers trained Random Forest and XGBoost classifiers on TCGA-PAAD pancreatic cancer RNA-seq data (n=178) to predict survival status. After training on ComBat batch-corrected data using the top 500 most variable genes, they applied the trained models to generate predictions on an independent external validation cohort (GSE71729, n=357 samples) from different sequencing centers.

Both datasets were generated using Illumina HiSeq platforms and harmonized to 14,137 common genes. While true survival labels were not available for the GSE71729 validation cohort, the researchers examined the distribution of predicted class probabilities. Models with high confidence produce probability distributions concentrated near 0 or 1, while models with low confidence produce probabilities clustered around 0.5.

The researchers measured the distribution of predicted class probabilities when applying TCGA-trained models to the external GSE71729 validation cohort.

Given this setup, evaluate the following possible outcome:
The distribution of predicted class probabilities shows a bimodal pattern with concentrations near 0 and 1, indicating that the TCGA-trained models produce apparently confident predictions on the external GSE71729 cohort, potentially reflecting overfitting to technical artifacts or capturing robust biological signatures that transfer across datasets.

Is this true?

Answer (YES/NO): NO